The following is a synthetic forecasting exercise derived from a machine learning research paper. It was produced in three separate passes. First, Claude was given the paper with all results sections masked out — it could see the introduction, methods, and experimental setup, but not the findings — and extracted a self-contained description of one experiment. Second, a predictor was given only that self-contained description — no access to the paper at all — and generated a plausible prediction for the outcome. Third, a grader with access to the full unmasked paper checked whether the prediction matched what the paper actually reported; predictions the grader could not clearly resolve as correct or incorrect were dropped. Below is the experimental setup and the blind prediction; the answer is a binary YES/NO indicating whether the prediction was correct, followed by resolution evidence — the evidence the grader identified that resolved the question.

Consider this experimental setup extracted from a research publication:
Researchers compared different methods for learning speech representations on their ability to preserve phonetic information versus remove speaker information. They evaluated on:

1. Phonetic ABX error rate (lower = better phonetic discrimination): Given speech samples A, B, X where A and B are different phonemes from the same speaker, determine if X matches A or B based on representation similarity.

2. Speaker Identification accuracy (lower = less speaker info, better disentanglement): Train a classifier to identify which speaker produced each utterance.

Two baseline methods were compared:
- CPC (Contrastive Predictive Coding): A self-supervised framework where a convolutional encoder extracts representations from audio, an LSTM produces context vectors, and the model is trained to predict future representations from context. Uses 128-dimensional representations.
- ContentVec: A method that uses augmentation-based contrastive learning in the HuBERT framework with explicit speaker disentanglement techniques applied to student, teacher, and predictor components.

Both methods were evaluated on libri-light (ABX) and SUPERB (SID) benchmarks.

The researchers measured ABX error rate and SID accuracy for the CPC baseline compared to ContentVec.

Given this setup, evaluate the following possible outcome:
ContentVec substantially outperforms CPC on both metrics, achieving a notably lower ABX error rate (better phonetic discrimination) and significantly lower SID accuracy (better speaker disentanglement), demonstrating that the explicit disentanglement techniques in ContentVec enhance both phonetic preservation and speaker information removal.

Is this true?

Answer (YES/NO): NO